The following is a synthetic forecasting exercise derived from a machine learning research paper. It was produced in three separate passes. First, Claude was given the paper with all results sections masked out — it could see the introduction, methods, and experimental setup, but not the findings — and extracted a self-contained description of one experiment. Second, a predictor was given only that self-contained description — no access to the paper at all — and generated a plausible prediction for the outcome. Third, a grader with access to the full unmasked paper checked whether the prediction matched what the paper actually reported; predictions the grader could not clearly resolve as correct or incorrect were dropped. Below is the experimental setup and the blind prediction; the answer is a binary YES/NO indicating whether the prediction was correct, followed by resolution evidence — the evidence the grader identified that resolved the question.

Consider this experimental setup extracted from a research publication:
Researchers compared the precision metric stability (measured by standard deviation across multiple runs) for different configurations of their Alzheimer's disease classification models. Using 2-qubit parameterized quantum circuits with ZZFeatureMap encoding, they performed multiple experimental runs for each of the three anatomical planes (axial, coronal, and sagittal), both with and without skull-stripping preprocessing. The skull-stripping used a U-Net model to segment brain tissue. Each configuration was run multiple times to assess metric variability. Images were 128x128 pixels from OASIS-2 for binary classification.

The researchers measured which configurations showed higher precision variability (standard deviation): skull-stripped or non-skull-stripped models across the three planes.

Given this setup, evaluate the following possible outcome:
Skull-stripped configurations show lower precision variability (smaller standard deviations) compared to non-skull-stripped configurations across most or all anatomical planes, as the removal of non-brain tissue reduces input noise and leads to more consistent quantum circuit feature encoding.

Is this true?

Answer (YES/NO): NO